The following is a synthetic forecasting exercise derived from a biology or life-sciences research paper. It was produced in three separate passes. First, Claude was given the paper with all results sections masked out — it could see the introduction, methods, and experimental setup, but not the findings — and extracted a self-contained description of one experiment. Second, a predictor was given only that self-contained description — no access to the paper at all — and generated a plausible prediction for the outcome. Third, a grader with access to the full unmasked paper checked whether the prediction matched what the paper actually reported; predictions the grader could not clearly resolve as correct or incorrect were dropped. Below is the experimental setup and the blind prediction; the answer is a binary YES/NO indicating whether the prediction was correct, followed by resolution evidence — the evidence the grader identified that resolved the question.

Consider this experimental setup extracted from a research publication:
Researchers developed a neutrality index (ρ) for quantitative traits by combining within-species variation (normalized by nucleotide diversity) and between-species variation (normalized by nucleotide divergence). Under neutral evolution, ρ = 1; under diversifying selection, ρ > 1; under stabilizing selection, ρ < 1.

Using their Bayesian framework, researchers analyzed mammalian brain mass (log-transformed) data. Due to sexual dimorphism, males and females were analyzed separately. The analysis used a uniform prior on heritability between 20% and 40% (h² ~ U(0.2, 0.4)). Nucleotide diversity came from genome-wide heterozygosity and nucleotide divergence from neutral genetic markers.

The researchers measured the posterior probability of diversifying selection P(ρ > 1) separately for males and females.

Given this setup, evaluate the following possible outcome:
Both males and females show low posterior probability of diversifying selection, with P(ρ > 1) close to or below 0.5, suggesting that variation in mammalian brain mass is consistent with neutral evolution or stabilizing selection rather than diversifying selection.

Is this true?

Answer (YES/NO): NO